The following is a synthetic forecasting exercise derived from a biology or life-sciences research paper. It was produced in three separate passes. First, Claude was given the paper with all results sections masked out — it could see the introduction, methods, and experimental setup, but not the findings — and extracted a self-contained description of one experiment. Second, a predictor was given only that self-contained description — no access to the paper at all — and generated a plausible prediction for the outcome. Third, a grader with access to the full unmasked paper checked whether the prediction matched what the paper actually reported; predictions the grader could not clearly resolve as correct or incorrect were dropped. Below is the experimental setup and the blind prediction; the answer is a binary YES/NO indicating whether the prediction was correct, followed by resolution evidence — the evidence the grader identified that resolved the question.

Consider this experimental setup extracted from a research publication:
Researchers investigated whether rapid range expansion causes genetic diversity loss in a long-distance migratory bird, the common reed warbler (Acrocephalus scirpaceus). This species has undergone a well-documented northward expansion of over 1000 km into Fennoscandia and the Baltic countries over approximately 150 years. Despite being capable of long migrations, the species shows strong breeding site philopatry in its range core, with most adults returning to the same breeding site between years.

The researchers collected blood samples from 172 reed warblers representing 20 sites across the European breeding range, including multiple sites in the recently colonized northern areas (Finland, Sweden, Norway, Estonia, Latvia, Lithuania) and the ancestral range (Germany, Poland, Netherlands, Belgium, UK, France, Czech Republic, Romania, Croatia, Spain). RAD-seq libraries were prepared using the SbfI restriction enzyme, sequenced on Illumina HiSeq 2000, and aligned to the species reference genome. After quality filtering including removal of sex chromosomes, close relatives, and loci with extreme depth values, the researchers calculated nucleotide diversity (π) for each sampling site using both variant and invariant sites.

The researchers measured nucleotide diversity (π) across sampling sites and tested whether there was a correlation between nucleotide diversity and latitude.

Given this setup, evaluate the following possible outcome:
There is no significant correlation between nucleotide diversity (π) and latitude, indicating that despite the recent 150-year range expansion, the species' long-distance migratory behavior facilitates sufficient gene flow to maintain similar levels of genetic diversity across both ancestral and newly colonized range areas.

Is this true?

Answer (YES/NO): YES